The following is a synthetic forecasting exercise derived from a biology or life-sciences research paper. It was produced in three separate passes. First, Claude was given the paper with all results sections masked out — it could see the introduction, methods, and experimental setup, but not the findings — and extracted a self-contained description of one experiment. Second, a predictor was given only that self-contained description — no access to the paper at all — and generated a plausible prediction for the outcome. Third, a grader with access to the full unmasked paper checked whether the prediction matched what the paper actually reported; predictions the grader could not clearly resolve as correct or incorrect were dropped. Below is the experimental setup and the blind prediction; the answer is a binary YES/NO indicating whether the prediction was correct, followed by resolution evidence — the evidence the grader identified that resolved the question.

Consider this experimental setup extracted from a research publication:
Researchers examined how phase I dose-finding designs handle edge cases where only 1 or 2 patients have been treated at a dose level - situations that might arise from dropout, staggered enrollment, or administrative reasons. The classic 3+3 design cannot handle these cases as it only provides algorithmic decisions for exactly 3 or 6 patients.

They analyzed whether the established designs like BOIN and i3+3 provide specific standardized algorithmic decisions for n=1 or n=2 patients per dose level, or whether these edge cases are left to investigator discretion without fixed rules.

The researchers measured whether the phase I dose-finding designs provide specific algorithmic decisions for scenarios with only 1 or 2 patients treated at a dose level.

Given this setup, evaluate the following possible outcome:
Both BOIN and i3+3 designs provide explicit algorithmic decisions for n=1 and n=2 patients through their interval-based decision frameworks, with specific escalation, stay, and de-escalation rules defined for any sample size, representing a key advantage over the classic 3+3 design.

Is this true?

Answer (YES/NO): NO